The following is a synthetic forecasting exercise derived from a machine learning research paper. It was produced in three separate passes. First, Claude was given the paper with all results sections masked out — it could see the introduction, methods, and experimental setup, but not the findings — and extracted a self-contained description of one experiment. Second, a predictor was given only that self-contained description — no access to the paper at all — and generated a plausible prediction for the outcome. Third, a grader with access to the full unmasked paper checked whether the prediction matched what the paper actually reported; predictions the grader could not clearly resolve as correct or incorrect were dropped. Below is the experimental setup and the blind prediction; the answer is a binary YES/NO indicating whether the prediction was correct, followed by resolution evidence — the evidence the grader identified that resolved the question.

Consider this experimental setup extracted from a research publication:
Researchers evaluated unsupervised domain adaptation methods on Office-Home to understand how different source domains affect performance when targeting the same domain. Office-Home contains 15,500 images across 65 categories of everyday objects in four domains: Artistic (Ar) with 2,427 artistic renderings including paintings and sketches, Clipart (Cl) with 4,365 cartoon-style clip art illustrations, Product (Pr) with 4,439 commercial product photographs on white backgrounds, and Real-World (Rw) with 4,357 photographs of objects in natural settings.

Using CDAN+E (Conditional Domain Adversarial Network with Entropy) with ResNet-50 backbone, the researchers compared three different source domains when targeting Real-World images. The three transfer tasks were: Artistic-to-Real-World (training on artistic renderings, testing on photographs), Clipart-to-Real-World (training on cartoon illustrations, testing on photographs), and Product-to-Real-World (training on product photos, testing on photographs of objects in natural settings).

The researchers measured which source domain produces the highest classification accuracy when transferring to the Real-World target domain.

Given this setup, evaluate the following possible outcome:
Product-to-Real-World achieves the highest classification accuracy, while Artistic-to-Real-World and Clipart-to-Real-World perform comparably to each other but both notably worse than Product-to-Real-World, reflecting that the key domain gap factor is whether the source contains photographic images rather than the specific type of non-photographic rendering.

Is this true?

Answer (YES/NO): NO